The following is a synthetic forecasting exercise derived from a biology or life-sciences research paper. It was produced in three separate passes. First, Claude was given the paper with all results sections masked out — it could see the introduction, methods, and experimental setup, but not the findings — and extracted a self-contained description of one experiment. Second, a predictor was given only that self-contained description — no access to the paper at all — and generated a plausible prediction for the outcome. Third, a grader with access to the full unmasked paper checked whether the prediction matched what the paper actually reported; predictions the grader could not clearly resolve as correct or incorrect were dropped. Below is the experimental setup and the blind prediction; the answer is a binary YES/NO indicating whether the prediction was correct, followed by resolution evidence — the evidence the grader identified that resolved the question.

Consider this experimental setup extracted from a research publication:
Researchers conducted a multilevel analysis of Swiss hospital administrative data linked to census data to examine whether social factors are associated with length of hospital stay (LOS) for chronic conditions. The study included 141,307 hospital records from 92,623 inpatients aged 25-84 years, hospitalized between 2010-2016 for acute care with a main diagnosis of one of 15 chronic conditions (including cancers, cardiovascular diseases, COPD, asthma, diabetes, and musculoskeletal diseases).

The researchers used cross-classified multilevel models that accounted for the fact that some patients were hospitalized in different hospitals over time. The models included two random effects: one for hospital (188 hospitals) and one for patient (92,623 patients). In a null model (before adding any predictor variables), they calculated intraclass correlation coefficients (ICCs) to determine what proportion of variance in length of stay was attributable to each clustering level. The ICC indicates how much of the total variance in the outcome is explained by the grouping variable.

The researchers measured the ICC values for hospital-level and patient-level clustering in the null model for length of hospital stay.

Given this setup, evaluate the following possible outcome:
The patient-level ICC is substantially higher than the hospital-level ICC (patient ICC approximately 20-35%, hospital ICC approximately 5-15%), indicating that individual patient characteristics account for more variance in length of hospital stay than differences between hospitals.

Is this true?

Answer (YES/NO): NO